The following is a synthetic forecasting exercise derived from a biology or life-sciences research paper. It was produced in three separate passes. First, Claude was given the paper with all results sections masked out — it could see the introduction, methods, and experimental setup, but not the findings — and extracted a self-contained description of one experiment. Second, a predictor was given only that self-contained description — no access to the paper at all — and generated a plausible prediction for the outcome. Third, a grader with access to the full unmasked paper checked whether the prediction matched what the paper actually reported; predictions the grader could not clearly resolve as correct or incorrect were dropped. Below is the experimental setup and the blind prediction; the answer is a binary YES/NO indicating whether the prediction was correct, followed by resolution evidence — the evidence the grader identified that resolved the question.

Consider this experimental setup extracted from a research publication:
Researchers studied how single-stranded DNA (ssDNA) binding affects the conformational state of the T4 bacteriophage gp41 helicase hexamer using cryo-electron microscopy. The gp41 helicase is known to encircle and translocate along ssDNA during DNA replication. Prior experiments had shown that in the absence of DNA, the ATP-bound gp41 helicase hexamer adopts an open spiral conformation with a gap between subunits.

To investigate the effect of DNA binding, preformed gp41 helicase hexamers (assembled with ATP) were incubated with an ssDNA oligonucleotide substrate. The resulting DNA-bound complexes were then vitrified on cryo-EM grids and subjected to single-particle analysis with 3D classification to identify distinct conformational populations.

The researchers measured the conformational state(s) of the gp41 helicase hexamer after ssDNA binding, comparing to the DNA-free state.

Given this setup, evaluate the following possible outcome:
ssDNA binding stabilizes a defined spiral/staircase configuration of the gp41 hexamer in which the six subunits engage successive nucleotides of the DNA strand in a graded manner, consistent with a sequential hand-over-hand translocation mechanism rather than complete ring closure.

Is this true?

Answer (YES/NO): NO